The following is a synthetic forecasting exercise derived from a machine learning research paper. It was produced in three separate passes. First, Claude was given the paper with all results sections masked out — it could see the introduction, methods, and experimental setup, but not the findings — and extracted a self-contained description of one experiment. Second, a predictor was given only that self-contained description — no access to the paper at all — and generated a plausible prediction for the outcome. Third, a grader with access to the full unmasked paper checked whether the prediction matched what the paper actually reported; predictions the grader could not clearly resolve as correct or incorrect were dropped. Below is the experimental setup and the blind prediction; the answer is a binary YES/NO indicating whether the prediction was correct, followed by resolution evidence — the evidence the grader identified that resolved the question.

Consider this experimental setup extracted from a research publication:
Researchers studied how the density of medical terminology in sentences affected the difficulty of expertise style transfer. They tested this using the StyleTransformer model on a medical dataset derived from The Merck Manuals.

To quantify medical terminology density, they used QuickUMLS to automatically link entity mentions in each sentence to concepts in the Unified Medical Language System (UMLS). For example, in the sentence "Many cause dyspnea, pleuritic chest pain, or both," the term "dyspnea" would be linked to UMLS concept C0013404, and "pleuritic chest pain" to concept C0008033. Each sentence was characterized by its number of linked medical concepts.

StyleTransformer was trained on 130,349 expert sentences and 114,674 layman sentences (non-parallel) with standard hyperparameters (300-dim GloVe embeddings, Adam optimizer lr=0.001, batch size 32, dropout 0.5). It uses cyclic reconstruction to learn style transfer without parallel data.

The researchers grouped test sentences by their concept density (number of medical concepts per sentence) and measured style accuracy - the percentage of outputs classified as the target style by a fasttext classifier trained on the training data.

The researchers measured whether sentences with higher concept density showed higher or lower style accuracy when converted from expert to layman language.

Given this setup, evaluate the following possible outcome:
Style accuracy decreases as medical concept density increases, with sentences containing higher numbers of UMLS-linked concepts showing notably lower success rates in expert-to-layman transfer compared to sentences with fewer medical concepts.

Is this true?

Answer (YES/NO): YES